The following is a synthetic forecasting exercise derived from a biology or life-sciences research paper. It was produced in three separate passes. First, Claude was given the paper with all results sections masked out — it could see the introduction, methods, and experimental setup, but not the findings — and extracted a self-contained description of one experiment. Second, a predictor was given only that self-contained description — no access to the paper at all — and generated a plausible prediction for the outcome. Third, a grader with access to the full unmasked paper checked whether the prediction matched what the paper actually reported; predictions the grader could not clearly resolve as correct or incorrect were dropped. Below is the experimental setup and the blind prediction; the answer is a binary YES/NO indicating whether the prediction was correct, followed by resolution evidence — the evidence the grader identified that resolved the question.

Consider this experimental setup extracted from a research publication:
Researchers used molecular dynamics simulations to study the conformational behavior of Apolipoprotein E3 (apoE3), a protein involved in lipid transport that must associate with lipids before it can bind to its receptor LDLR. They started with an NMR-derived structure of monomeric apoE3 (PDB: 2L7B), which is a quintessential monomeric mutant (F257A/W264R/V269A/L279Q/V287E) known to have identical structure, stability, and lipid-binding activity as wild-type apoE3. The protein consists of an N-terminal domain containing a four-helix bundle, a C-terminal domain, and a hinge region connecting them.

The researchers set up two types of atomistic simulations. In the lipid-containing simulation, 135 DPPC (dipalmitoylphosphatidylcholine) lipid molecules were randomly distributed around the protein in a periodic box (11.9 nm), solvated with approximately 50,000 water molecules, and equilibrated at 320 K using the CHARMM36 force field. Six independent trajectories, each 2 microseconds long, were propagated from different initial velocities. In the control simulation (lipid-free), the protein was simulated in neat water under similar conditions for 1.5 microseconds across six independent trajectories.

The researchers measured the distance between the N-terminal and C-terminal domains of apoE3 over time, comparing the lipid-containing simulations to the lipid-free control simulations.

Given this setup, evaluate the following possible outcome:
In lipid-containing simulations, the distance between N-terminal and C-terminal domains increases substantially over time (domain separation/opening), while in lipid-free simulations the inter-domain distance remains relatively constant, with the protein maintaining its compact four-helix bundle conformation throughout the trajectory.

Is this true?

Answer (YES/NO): YES